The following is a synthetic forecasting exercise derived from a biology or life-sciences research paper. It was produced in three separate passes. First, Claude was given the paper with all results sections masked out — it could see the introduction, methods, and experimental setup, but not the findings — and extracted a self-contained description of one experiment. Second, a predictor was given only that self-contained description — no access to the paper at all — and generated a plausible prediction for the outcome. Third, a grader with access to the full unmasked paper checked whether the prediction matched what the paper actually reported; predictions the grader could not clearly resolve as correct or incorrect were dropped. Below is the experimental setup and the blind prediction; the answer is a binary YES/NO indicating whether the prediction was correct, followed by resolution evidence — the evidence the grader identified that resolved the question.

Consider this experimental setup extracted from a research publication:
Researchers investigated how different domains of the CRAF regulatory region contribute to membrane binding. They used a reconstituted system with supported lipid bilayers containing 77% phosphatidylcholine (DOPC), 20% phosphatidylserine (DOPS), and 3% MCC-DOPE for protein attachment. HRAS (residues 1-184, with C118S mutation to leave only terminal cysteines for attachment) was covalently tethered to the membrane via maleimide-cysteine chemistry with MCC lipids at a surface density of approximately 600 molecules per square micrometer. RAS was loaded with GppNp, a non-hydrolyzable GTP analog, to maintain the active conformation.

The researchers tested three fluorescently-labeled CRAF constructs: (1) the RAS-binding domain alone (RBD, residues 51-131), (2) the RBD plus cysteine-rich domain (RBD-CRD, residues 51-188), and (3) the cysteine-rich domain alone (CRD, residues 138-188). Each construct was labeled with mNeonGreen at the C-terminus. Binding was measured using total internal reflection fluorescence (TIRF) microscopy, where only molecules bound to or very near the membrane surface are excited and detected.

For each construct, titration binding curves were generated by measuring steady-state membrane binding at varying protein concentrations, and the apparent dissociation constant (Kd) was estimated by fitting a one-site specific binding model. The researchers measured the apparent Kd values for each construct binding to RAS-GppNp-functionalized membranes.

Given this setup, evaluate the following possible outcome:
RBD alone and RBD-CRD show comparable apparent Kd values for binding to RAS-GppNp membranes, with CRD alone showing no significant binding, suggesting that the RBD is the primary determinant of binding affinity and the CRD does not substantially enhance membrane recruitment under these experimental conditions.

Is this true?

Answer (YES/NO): NO